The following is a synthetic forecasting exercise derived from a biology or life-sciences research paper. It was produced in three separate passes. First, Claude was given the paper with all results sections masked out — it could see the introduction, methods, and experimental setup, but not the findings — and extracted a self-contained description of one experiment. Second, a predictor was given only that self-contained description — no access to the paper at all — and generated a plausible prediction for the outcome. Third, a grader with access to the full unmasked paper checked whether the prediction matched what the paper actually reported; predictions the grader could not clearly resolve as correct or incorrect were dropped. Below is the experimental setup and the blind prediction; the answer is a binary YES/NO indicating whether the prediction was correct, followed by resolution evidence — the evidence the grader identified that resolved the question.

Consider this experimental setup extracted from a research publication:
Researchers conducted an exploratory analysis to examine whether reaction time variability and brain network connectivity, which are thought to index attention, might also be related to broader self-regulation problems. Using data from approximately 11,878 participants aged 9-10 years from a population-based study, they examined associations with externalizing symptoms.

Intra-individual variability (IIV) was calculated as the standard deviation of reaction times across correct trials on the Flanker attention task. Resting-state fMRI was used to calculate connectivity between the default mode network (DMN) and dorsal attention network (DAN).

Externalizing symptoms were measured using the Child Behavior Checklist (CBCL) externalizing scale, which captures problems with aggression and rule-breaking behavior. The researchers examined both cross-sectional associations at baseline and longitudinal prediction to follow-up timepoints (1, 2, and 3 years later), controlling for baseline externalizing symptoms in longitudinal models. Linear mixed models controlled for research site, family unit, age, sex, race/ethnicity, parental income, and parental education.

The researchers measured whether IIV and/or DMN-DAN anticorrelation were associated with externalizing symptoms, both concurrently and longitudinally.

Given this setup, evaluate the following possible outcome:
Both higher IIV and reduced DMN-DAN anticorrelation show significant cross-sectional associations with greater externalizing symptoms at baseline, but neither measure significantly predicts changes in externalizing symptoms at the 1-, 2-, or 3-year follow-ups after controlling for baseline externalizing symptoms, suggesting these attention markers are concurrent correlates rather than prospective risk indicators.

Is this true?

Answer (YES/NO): NO